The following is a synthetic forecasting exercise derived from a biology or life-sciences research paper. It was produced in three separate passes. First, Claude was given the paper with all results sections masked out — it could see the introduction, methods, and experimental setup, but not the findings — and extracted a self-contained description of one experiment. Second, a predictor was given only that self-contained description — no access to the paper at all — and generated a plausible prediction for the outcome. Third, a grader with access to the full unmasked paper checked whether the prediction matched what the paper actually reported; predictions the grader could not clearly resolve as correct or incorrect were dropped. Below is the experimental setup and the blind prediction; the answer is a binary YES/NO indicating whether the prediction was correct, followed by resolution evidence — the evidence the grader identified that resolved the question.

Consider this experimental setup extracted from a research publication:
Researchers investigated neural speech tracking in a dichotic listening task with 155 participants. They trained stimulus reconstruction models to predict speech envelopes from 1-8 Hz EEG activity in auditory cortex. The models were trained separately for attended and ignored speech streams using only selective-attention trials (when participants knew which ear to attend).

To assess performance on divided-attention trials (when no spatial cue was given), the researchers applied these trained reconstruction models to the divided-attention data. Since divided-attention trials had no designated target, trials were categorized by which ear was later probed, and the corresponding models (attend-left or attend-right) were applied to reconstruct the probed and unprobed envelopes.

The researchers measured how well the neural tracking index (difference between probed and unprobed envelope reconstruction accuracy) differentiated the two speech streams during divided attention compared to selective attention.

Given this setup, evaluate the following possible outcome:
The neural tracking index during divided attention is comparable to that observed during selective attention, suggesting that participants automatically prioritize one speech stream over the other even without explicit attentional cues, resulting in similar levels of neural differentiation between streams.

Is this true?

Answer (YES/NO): NO